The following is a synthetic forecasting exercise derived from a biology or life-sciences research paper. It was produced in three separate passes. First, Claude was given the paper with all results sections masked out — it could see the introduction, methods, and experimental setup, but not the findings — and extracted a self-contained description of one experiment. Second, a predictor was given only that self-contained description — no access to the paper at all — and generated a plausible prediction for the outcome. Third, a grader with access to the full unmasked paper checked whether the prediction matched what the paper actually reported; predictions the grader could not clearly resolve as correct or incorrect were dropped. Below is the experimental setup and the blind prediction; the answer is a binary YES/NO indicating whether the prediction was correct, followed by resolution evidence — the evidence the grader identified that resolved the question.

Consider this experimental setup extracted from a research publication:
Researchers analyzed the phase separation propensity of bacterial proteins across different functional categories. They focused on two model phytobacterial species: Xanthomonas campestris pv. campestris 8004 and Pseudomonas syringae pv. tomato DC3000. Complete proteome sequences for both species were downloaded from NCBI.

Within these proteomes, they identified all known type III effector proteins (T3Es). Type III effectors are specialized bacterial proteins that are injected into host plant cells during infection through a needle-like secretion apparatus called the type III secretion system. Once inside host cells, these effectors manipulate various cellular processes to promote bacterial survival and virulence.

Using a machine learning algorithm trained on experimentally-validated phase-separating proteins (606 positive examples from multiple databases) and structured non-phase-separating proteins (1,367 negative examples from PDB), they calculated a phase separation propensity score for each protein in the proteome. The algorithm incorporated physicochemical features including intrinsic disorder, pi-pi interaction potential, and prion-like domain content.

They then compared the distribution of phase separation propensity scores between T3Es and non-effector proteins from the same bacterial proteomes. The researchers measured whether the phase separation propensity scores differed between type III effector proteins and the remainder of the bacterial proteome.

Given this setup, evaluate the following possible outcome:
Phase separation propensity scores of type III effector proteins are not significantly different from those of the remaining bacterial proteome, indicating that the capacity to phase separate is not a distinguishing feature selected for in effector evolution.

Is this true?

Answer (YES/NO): NO